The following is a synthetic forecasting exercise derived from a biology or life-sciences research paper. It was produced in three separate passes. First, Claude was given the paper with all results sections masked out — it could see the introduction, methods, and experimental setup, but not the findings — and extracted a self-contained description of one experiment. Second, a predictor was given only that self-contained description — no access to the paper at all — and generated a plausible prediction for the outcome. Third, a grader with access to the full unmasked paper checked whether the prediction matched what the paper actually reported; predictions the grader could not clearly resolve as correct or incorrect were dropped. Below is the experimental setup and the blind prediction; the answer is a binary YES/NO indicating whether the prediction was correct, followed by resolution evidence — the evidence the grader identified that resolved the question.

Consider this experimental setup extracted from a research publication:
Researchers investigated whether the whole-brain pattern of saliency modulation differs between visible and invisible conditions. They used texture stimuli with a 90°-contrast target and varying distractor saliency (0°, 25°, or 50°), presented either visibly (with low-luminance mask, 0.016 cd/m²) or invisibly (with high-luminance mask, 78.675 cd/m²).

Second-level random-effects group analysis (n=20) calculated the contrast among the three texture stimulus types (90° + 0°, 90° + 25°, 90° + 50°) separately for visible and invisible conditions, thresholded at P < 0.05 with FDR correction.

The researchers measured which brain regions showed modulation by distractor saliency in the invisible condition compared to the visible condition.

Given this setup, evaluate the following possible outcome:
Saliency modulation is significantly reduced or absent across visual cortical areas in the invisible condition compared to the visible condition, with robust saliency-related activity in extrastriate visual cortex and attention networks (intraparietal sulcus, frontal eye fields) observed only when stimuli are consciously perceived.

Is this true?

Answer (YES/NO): NO